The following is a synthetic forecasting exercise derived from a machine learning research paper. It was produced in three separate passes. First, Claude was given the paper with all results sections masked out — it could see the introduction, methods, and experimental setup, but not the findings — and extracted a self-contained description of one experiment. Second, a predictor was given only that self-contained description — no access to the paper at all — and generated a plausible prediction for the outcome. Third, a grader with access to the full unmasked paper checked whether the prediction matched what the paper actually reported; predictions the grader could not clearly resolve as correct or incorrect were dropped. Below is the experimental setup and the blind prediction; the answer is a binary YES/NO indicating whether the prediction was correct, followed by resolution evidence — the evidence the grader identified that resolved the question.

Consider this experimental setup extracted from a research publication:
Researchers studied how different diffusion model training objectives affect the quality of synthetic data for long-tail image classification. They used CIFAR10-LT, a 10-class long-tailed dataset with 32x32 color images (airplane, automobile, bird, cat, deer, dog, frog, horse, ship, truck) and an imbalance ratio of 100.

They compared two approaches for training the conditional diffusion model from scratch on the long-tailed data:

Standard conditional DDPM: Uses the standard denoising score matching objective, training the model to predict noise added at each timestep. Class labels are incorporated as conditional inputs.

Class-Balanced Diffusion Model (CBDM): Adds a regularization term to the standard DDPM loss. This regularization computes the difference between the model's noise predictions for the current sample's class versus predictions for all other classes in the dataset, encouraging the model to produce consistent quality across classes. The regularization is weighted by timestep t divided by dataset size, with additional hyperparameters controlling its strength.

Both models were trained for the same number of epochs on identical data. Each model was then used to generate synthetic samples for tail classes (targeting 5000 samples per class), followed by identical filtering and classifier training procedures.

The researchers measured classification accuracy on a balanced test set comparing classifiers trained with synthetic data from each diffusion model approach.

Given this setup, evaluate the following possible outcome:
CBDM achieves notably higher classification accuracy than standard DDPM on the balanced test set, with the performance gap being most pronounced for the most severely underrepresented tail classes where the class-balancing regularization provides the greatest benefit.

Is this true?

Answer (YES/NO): NO